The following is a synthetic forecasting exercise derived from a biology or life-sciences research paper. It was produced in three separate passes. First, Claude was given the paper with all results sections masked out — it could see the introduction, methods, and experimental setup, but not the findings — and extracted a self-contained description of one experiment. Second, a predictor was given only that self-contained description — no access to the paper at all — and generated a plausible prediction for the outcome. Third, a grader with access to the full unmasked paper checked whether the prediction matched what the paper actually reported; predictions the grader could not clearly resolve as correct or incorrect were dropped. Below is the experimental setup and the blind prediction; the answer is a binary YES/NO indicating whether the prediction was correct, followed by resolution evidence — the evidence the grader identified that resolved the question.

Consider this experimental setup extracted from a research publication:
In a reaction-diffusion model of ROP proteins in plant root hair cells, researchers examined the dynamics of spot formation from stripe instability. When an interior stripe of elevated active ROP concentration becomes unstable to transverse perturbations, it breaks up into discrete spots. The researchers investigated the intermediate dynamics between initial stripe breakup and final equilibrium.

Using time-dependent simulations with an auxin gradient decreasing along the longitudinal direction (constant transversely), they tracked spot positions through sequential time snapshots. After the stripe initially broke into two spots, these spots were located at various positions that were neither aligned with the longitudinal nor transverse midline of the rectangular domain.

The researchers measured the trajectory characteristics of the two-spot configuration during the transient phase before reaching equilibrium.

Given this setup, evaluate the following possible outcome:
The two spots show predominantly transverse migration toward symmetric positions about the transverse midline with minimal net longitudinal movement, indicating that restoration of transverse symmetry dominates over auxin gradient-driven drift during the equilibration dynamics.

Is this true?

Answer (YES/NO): NO